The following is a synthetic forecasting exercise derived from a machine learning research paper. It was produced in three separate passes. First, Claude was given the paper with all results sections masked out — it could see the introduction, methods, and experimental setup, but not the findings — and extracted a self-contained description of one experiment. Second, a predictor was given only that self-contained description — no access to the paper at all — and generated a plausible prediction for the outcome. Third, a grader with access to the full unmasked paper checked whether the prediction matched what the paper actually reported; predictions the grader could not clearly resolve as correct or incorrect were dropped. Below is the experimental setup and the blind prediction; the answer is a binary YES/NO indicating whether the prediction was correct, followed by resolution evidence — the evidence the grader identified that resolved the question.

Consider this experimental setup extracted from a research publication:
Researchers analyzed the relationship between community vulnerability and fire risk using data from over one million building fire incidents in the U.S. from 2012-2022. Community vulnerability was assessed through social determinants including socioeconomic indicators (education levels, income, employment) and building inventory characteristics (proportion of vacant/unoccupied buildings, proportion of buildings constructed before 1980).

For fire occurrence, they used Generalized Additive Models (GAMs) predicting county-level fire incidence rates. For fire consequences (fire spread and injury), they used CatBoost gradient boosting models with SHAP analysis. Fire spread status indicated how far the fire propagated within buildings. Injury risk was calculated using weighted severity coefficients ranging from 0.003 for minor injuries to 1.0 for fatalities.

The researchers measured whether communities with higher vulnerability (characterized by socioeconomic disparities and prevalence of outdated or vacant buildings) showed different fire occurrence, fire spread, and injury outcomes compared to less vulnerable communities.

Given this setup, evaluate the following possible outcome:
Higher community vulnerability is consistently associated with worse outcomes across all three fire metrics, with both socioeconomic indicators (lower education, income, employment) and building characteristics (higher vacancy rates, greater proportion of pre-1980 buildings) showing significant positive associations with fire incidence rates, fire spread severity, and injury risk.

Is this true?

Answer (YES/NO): NO